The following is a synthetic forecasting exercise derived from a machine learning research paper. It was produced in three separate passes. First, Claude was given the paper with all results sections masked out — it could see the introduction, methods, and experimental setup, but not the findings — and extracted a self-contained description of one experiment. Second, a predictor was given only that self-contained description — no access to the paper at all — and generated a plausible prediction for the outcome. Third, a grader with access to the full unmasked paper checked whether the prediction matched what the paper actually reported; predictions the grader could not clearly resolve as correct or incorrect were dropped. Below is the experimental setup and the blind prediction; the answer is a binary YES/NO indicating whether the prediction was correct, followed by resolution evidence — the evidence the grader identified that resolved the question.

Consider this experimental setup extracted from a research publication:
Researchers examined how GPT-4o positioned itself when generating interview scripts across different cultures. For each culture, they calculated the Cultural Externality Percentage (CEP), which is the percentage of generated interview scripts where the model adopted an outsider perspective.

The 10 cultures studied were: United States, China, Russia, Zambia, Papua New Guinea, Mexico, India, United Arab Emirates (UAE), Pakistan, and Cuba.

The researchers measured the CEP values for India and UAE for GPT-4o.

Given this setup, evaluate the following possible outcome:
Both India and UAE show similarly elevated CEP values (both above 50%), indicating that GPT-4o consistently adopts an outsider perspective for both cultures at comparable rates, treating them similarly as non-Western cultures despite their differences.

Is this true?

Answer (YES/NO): NO